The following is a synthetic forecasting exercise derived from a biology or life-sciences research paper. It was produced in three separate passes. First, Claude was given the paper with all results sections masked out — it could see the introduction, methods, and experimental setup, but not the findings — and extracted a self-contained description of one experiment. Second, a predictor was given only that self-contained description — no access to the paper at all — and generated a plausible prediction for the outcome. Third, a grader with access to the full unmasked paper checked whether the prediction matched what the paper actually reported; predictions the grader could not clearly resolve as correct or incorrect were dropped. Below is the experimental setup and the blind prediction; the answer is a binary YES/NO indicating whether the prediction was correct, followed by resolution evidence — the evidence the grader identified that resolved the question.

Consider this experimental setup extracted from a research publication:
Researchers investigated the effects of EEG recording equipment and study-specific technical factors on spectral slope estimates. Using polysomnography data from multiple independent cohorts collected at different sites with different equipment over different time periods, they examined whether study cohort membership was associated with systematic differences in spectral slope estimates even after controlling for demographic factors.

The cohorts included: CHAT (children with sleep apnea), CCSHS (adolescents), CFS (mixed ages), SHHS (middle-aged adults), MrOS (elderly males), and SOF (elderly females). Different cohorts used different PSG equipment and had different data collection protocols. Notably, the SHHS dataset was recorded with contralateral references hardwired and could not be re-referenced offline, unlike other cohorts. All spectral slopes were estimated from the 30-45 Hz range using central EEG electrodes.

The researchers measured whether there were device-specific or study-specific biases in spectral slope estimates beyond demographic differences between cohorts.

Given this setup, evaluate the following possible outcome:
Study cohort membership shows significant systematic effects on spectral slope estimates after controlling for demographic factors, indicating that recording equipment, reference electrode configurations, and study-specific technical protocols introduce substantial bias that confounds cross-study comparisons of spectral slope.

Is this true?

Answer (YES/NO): YES